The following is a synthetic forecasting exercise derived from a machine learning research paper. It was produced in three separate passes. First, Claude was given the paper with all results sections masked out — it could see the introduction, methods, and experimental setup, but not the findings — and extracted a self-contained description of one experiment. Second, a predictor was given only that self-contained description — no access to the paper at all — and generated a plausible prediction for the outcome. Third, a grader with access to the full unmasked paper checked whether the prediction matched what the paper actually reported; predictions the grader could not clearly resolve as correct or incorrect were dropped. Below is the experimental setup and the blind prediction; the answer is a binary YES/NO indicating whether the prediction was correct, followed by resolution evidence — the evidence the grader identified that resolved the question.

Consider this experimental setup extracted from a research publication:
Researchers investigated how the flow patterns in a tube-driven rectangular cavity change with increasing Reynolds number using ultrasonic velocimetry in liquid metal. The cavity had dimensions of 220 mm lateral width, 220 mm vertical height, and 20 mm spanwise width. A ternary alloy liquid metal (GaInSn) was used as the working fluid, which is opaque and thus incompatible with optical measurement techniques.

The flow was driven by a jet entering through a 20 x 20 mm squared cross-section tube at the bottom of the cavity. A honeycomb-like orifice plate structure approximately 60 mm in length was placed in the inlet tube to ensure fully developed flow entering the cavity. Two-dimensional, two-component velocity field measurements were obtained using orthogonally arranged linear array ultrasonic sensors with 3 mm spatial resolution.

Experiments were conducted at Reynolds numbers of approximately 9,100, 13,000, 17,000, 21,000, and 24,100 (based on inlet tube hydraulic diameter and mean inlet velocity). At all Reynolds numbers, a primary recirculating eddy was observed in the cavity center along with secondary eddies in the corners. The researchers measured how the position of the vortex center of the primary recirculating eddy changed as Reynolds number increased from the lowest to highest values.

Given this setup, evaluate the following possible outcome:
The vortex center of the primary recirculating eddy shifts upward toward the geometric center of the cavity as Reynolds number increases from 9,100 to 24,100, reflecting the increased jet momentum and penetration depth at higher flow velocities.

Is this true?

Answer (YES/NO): NO